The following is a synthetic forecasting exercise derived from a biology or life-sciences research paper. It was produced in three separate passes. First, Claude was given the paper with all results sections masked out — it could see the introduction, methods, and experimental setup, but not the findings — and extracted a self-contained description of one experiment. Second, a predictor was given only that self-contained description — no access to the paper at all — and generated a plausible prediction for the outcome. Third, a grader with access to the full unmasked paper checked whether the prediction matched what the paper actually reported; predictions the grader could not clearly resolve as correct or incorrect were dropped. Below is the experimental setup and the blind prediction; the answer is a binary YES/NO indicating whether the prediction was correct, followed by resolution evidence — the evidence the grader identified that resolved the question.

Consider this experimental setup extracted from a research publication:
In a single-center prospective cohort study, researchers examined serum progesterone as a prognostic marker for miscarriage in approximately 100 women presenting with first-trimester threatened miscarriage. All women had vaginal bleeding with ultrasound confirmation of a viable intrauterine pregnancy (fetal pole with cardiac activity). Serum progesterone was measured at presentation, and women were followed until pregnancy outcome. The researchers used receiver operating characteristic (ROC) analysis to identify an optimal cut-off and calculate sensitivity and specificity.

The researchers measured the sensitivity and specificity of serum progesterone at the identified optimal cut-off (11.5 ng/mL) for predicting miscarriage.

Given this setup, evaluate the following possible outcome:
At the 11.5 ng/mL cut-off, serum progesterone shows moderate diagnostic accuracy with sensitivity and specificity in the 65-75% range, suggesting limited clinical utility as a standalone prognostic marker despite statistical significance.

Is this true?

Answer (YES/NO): NO